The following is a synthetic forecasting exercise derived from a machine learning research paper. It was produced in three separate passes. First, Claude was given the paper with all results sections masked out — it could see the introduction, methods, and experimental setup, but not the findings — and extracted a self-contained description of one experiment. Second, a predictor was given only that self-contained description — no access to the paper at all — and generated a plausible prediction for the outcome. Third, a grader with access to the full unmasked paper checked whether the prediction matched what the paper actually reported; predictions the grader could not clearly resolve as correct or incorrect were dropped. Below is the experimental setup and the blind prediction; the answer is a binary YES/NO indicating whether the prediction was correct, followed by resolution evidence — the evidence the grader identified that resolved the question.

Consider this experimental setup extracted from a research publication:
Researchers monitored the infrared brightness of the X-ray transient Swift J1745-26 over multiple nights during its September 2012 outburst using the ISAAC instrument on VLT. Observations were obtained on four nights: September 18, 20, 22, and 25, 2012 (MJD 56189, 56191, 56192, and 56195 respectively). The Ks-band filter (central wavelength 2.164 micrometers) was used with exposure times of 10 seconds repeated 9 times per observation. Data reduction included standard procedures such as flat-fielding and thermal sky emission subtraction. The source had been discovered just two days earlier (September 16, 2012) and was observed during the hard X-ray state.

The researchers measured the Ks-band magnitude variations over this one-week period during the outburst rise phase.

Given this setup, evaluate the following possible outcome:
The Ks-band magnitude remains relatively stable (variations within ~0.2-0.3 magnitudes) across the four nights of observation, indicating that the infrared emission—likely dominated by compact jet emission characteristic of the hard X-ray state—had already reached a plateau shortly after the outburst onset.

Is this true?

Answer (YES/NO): YES